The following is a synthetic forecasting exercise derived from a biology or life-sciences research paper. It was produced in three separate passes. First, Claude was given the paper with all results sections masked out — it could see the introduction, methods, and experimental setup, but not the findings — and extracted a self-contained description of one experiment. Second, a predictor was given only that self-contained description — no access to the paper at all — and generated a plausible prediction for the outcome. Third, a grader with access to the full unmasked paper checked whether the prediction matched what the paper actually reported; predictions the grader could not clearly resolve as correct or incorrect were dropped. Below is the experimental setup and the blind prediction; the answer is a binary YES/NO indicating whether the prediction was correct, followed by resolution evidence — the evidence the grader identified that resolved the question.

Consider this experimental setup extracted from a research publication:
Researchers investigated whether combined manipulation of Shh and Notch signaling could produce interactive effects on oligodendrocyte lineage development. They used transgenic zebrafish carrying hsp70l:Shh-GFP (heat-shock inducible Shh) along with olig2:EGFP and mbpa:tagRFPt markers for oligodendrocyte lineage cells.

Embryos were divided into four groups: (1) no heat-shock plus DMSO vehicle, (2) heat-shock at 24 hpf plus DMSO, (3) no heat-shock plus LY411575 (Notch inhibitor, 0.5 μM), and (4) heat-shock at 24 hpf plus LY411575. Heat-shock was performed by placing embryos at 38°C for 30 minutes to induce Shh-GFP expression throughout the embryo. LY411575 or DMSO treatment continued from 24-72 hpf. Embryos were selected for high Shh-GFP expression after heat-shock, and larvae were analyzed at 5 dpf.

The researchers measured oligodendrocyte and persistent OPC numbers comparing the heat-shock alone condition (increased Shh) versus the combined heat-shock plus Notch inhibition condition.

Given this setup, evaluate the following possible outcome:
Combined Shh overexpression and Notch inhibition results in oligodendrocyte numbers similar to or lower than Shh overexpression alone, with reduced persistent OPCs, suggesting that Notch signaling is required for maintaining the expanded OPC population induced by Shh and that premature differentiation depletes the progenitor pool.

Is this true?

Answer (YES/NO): NO